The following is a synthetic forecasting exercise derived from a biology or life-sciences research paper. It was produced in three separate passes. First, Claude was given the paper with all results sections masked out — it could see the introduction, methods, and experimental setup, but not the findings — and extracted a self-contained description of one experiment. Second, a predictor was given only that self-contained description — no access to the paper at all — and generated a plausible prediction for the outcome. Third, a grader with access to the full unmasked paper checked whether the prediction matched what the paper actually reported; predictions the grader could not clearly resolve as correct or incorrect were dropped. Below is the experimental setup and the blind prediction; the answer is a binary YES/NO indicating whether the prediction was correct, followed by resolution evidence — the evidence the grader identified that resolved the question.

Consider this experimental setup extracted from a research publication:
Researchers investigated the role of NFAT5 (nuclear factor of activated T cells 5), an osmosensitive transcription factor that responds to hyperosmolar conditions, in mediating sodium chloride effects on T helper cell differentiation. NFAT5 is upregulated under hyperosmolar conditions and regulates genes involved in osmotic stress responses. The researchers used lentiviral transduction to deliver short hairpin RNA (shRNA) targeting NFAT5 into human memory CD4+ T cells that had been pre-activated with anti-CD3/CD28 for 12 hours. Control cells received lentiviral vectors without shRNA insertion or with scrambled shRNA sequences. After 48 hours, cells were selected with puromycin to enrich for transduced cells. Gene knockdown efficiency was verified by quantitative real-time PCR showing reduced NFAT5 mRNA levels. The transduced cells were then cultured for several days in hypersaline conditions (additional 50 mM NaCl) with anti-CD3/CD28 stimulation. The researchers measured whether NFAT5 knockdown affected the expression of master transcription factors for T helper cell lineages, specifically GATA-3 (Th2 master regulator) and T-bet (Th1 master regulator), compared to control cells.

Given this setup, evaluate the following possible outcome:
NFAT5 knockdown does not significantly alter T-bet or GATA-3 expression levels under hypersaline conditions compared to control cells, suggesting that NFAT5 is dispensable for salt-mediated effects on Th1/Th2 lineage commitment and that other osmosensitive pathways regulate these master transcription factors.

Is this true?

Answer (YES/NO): NO